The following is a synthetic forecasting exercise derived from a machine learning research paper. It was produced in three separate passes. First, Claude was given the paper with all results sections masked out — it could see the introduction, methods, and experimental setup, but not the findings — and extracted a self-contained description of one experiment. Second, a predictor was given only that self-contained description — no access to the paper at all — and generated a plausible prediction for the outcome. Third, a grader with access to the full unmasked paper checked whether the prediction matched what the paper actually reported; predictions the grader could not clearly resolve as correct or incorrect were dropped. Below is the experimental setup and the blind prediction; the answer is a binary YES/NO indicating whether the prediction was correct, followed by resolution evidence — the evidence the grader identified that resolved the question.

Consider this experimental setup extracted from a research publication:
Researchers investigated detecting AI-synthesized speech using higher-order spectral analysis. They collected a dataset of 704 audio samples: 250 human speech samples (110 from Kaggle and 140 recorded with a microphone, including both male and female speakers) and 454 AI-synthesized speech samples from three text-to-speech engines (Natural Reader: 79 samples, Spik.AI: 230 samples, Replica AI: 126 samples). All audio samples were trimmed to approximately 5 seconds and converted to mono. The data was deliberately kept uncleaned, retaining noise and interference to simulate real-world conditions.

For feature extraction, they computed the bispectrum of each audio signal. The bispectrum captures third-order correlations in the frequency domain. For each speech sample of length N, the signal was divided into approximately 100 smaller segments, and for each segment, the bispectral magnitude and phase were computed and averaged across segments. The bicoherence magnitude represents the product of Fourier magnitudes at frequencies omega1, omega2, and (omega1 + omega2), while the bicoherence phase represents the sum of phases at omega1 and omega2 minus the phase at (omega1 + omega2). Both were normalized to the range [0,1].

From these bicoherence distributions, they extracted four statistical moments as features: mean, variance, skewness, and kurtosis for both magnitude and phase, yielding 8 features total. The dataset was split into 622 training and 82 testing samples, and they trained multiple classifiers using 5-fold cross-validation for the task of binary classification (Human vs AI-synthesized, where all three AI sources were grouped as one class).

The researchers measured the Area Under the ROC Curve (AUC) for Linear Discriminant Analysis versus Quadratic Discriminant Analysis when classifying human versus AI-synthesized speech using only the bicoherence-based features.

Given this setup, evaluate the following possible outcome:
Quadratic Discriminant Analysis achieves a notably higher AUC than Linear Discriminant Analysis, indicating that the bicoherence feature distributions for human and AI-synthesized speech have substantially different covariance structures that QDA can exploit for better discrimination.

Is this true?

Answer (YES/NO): NO